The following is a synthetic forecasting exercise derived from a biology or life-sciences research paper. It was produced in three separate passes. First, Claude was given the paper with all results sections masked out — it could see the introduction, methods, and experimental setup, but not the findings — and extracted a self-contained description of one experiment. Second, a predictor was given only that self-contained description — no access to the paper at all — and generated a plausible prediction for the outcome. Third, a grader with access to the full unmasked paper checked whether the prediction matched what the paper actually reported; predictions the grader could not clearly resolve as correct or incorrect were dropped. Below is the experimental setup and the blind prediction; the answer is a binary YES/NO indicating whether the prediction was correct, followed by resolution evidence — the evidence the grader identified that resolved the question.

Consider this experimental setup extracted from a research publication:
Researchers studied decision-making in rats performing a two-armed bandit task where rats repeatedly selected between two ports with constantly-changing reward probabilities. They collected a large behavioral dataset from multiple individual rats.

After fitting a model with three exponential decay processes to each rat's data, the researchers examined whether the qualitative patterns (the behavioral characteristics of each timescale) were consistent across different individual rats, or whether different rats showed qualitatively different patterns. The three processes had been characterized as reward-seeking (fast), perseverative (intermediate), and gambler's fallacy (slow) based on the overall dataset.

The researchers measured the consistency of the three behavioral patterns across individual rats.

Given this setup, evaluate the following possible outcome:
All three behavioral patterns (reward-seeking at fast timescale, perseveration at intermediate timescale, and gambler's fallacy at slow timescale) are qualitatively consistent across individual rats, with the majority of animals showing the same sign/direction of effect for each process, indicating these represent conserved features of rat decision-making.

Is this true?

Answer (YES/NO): YES